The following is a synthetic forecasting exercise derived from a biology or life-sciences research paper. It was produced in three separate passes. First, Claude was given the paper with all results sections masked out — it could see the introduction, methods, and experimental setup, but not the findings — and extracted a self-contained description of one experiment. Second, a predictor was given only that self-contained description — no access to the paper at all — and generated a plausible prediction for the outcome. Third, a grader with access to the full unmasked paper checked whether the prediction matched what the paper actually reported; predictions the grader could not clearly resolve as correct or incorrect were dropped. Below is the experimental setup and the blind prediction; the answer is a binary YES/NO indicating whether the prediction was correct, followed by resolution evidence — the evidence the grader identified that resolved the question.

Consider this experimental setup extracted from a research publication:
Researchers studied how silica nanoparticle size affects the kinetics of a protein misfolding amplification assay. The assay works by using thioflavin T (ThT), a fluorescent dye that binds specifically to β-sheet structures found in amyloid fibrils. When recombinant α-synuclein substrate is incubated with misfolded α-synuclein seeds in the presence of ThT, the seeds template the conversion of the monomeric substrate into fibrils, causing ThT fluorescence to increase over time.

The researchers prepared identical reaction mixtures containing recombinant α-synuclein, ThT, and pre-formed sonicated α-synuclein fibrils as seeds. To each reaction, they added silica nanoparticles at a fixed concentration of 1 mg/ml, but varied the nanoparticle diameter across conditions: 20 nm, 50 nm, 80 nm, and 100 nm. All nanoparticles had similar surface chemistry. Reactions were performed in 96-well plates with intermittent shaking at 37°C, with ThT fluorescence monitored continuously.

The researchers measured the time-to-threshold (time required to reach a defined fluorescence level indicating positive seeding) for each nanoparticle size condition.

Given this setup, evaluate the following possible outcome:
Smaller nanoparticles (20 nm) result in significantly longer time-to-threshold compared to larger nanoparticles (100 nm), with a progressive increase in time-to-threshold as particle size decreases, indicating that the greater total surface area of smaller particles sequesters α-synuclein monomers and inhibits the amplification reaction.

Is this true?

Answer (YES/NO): NO